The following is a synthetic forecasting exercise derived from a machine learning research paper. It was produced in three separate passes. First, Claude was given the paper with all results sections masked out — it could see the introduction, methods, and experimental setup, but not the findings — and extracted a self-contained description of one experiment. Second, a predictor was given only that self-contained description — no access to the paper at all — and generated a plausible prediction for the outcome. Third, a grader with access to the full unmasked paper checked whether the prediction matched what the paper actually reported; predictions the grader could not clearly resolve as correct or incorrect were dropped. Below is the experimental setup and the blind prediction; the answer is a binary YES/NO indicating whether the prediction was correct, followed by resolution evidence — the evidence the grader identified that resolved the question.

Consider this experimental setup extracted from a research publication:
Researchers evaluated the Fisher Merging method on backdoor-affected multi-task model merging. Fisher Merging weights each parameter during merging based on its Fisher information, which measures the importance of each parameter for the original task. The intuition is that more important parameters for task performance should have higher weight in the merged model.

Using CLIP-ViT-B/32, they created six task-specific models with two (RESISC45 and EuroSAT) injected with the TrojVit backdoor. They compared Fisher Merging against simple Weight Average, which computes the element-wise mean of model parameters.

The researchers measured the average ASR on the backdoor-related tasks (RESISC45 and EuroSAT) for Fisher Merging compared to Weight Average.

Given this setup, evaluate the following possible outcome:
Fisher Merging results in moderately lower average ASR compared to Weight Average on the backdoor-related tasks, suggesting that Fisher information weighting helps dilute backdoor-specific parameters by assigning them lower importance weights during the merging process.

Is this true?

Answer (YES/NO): NO